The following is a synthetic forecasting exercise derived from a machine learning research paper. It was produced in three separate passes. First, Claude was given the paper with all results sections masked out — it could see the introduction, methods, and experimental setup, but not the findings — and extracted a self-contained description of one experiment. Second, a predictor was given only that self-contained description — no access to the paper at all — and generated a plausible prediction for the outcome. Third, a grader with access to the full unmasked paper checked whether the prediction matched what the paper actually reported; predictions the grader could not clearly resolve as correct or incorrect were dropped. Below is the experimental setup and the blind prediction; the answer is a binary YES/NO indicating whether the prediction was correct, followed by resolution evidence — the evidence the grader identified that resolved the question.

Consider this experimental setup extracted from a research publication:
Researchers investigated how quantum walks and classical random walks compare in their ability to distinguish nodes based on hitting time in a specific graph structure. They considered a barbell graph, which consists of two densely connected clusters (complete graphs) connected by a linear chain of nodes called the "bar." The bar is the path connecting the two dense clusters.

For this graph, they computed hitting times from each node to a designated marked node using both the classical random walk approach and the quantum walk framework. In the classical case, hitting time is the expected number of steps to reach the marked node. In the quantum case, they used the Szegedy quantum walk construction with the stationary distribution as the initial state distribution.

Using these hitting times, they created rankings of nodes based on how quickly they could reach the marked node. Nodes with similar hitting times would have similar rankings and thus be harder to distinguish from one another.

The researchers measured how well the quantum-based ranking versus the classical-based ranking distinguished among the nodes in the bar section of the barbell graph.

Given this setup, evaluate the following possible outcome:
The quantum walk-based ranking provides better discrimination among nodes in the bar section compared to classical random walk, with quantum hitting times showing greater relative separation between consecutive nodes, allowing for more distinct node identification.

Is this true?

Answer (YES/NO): YES